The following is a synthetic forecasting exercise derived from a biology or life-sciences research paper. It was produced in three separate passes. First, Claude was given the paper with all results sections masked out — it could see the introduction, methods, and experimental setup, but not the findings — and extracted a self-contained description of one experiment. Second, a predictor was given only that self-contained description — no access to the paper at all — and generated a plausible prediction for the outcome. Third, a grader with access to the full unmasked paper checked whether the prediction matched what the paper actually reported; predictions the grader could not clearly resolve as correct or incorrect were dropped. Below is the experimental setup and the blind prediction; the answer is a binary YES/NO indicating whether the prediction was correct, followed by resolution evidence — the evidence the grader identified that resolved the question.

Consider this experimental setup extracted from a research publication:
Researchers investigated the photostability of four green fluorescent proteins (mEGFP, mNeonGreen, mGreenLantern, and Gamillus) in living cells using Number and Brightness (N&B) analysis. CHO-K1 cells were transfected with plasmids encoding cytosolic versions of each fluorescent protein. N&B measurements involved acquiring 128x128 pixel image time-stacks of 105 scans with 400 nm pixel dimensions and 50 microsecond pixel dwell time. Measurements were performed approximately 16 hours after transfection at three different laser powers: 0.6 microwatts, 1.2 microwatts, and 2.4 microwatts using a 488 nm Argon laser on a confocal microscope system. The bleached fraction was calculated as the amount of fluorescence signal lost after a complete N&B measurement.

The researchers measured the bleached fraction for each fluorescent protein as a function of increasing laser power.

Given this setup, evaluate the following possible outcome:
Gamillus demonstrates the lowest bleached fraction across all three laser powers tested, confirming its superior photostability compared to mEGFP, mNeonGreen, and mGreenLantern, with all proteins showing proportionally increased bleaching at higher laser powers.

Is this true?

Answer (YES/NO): NO